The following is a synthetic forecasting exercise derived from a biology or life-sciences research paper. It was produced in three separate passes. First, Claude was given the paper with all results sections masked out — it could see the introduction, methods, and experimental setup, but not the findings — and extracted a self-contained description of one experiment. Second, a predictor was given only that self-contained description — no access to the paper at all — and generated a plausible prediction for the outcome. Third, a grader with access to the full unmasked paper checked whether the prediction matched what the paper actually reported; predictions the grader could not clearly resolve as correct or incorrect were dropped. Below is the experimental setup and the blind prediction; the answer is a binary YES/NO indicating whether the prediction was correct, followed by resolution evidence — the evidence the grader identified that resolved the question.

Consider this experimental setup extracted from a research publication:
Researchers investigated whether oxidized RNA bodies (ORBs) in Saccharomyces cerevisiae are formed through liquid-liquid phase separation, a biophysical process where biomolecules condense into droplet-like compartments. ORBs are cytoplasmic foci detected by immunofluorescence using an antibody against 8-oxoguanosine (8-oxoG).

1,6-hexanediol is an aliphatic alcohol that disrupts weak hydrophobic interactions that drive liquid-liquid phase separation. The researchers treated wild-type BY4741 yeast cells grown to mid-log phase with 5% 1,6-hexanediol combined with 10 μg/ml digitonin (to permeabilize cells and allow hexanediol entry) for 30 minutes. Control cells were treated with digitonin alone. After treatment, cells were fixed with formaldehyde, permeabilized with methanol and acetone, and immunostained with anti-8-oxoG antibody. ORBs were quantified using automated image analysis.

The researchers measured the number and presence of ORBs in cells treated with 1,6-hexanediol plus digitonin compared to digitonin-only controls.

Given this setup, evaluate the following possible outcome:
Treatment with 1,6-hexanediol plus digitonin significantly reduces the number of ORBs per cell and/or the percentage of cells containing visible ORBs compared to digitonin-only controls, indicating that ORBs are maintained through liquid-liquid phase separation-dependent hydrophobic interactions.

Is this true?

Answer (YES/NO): YES